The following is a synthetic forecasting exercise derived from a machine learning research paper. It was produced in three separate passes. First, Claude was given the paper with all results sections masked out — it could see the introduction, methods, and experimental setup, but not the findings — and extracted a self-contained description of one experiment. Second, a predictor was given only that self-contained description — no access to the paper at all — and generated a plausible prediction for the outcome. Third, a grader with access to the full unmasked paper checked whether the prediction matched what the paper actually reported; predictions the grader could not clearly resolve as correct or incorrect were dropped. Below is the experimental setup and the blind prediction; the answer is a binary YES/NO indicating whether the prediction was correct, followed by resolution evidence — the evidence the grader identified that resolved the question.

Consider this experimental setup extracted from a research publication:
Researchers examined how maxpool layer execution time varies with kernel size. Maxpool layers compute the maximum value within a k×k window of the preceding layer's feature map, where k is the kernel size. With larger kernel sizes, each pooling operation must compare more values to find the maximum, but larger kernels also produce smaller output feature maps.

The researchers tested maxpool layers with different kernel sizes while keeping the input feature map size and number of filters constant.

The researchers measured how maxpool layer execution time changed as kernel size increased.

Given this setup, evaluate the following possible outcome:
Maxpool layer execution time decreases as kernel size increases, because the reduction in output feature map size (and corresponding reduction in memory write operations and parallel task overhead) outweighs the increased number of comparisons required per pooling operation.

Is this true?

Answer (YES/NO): NO